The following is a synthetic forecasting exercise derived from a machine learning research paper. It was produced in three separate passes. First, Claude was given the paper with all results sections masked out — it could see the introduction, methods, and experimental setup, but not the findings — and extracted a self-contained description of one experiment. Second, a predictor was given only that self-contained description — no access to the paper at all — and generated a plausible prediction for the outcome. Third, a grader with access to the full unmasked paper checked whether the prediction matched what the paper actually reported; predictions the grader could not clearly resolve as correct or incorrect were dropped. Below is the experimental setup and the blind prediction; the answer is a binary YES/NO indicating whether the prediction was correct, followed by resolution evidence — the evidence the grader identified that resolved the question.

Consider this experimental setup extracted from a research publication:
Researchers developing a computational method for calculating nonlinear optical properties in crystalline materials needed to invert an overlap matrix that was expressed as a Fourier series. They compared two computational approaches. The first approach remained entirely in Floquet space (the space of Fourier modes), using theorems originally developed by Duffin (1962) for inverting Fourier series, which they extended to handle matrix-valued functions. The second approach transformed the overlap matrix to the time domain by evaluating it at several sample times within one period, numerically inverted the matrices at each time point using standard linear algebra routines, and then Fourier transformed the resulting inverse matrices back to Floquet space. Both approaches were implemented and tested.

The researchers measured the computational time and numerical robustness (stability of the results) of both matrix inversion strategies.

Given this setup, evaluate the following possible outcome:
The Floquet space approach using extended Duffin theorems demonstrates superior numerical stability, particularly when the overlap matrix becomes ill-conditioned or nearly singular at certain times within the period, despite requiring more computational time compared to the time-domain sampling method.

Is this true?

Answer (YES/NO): NO